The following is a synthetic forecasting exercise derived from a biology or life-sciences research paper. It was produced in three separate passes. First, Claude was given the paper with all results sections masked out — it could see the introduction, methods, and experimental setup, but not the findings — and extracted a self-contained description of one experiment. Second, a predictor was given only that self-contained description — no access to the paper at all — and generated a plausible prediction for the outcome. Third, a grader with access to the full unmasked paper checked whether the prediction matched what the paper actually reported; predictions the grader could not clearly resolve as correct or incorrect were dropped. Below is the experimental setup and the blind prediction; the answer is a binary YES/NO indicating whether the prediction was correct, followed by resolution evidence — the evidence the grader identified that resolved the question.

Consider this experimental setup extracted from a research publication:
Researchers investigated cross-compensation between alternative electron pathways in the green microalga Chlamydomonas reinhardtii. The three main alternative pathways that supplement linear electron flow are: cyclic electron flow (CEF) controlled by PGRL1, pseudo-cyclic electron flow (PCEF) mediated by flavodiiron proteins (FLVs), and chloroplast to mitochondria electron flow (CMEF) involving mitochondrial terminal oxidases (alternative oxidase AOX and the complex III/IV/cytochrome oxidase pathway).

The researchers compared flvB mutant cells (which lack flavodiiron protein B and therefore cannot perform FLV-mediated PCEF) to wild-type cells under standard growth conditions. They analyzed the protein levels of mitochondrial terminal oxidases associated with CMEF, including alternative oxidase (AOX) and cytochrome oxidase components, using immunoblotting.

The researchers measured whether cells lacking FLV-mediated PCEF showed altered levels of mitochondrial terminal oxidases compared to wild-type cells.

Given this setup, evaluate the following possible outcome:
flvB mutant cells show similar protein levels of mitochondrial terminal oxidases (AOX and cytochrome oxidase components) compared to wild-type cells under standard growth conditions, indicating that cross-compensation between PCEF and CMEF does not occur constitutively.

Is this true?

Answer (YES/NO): NO